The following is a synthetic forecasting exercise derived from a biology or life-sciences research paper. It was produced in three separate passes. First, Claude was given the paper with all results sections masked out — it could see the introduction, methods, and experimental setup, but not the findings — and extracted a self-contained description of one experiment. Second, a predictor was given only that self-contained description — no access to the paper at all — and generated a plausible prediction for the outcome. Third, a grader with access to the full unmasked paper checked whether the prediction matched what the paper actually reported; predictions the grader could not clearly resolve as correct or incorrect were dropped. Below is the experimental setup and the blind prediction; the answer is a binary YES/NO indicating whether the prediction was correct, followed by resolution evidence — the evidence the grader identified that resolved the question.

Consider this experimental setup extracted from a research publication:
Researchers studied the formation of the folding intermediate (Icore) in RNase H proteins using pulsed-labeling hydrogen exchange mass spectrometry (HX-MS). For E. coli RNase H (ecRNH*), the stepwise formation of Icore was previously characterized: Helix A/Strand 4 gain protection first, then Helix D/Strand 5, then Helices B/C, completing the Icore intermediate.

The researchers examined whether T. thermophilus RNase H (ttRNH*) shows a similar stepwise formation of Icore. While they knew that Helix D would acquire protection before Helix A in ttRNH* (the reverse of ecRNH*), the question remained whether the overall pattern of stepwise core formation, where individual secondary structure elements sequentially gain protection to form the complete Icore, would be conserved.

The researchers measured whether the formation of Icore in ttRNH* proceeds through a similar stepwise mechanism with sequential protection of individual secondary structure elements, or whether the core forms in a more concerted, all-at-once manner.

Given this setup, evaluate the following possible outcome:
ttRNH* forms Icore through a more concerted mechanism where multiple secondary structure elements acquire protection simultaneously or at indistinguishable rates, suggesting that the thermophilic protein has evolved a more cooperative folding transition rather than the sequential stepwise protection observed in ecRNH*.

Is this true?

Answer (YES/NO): NO